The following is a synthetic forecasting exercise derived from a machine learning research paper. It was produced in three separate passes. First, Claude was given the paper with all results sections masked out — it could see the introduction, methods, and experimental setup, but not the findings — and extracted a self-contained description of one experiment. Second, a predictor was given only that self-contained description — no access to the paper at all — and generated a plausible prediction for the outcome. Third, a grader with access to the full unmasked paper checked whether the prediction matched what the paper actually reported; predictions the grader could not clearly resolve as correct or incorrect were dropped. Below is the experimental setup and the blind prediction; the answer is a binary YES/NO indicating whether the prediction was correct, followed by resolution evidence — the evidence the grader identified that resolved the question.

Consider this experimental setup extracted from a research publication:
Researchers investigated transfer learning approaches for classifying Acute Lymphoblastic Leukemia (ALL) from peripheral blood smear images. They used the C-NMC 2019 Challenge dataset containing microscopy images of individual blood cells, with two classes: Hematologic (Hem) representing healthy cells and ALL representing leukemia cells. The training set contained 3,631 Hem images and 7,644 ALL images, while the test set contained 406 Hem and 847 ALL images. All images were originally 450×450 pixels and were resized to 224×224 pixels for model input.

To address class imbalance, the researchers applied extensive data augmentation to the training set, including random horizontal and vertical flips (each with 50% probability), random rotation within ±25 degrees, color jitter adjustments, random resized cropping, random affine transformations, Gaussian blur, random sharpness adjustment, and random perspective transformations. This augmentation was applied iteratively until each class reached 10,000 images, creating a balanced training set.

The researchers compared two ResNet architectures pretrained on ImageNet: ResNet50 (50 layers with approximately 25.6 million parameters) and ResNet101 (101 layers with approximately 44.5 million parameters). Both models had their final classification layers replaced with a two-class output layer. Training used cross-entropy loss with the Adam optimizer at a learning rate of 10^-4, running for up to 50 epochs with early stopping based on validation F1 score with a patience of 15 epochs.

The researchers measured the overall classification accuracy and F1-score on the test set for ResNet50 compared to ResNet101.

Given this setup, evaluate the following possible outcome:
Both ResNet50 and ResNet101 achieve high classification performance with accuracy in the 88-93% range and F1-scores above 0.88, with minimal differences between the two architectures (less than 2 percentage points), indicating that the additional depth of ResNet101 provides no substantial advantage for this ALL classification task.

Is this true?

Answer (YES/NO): YES